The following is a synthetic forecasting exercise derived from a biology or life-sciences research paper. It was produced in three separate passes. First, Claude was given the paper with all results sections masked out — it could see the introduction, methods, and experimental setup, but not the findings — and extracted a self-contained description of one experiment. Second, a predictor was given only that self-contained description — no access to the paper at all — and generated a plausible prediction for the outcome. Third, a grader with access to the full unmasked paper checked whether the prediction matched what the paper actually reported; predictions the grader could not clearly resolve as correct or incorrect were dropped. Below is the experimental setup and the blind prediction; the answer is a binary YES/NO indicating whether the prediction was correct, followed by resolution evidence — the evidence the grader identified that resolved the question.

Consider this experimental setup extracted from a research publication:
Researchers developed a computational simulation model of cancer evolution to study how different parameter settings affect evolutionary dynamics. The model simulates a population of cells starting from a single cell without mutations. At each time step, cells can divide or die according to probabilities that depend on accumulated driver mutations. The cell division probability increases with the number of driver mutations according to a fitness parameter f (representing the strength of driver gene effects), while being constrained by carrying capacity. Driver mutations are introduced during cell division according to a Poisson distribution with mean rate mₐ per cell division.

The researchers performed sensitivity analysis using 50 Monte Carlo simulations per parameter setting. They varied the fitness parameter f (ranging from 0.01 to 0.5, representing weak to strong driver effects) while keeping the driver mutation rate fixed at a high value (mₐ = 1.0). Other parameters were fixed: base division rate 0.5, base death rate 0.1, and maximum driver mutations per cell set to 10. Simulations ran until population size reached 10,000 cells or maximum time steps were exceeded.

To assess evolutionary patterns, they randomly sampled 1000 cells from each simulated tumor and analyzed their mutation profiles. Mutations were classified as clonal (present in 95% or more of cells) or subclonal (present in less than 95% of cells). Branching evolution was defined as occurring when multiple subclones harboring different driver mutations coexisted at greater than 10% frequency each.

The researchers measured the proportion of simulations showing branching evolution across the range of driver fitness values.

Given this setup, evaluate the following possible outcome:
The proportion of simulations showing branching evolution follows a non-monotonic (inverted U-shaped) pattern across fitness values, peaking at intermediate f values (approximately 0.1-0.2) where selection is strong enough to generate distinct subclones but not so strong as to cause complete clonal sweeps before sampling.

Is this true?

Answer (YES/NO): NO